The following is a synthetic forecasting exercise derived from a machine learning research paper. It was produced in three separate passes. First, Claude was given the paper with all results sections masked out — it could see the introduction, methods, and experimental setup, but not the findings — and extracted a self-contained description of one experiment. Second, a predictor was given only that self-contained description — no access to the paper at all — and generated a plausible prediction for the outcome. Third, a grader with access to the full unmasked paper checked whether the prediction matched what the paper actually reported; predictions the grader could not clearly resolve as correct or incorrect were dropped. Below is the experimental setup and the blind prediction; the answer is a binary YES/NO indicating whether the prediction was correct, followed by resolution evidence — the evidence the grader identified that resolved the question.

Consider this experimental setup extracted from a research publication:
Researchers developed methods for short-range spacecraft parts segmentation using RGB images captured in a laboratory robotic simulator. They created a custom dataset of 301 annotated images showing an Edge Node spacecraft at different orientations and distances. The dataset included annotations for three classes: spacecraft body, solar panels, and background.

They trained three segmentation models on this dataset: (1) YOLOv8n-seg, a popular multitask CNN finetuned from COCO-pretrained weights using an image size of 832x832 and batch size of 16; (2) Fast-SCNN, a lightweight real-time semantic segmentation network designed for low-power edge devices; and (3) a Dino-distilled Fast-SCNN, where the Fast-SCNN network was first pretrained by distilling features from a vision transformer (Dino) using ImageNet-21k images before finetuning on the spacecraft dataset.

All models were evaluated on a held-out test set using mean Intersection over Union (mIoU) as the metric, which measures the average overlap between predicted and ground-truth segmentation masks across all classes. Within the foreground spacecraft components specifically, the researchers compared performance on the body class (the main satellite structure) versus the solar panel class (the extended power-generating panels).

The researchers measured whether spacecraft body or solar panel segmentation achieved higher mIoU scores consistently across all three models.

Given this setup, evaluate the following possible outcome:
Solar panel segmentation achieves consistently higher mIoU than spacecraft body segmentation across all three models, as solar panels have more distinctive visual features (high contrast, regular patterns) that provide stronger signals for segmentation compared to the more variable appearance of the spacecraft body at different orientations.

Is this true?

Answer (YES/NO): NO